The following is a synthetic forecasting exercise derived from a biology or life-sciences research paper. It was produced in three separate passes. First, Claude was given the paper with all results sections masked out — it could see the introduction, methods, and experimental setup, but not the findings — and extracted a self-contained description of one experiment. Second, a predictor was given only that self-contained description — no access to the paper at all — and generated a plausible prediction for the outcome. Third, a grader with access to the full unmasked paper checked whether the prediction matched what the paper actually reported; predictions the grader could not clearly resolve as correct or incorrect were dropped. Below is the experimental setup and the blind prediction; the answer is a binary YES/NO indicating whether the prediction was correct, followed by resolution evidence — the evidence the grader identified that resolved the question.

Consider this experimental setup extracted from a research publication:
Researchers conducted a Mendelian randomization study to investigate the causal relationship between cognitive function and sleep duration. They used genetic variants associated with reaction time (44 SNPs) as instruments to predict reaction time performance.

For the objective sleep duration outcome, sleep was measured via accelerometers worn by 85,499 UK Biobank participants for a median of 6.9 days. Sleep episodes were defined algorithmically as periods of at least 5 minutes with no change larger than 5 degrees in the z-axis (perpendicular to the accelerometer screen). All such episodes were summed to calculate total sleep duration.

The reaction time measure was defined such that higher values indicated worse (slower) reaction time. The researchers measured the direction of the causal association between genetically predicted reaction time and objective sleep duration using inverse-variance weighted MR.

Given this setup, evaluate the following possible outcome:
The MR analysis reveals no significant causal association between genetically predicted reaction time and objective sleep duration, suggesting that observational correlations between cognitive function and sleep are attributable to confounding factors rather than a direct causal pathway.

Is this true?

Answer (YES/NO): NO